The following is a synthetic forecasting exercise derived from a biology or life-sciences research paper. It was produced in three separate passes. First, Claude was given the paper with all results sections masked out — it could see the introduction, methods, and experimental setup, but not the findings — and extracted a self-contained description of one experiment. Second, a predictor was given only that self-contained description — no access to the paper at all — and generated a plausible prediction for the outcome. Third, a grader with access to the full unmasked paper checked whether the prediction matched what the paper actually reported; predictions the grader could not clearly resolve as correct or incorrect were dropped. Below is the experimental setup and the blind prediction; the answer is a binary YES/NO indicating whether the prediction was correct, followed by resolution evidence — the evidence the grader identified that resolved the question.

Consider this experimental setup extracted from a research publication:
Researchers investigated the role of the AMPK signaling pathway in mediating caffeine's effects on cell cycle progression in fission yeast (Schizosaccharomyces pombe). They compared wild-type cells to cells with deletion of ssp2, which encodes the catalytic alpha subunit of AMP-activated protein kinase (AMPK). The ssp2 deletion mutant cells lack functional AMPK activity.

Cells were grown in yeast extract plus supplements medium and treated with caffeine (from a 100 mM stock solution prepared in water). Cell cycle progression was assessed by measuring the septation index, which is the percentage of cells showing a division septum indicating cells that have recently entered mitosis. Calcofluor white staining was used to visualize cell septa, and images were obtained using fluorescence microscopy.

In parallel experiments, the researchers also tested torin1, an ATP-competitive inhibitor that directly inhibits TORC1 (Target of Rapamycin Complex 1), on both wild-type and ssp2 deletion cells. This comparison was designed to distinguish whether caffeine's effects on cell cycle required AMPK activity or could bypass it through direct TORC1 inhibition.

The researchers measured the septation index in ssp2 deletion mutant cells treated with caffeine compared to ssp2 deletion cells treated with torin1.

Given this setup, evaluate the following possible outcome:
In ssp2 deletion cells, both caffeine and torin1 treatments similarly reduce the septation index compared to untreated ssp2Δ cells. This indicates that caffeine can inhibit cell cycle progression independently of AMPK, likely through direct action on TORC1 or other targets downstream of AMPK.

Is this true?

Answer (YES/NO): NO